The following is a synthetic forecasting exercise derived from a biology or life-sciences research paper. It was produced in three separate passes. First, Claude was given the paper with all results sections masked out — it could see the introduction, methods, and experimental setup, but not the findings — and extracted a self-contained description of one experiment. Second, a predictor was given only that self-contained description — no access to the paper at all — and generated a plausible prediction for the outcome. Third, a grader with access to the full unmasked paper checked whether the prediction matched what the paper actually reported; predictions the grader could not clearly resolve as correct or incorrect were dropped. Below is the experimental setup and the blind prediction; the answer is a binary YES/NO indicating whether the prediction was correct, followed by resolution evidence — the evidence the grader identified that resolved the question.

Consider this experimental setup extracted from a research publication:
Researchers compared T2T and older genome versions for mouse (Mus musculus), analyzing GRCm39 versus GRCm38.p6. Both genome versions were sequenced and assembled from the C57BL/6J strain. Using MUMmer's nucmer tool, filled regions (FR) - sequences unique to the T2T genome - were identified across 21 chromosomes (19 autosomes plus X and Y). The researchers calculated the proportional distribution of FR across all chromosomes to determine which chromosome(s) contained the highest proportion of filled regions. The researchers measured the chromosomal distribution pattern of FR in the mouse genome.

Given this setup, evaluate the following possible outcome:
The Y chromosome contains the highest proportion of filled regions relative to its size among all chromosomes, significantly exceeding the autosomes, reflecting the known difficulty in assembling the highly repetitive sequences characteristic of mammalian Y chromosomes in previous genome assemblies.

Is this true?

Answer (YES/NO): YES